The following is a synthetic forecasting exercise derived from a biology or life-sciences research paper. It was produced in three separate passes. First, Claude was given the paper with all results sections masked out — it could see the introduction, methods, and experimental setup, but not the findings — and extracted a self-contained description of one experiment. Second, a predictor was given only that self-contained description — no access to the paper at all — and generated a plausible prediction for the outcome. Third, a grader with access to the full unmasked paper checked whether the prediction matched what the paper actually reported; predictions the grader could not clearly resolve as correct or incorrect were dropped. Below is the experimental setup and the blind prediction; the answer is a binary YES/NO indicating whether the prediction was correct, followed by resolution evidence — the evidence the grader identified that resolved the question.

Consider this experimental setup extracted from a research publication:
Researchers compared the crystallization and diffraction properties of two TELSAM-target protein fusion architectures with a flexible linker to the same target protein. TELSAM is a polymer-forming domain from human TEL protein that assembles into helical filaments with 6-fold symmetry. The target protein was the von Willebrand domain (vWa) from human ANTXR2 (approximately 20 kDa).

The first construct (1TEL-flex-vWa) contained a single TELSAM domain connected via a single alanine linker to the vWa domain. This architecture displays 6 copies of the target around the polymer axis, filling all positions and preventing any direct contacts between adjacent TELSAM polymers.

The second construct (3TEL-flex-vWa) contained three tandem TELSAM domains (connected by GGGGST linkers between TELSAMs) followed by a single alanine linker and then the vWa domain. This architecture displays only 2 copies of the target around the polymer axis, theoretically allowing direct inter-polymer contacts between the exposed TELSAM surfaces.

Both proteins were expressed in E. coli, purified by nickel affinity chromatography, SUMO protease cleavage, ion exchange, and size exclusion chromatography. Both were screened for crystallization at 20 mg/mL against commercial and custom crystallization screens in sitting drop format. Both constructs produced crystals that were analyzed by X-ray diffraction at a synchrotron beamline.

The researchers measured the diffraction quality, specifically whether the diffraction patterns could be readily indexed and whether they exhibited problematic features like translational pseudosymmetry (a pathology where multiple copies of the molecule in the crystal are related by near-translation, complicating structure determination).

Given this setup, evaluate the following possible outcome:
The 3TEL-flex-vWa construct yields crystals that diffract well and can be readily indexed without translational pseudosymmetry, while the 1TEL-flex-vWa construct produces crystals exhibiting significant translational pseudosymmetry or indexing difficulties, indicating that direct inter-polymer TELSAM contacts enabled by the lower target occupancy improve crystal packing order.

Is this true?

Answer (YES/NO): NO